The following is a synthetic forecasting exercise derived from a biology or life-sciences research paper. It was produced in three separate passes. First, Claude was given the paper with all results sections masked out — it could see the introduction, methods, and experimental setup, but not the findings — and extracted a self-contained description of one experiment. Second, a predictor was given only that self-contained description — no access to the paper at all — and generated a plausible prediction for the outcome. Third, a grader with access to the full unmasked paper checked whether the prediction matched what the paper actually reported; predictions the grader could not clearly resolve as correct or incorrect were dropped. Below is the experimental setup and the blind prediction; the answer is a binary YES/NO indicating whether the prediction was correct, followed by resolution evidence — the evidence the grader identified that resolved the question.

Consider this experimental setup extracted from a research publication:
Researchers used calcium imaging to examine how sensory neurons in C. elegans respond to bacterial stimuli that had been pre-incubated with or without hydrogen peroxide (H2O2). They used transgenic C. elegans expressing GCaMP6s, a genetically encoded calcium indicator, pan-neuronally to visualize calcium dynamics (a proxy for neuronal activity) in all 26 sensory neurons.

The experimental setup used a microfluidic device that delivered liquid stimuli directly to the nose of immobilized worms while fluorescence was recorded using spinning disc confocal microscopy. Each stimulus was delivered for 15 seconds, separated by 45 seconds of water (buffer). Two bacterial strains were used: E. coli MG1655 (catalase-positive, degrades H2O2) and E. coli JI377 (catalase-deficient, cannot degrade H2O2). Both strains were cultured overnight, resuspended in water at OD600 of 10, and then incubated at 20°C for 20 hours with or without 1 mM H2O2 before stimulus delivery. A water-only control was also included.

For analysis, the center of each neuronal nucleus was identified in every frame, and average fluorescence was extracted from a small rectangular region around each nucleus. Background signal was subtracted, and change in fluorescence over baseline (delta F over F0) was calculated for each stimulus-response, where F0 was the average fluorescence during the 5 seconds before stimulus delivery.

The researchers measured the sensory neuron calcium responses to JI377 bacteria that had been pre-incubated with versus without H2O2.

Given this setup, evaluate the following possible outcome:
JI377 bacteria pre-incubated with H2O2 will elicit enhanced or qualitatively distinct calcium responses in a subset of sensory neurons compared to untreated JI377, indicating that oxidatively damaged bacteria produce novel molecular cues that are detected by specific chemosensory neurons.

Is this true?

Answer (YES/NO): NO